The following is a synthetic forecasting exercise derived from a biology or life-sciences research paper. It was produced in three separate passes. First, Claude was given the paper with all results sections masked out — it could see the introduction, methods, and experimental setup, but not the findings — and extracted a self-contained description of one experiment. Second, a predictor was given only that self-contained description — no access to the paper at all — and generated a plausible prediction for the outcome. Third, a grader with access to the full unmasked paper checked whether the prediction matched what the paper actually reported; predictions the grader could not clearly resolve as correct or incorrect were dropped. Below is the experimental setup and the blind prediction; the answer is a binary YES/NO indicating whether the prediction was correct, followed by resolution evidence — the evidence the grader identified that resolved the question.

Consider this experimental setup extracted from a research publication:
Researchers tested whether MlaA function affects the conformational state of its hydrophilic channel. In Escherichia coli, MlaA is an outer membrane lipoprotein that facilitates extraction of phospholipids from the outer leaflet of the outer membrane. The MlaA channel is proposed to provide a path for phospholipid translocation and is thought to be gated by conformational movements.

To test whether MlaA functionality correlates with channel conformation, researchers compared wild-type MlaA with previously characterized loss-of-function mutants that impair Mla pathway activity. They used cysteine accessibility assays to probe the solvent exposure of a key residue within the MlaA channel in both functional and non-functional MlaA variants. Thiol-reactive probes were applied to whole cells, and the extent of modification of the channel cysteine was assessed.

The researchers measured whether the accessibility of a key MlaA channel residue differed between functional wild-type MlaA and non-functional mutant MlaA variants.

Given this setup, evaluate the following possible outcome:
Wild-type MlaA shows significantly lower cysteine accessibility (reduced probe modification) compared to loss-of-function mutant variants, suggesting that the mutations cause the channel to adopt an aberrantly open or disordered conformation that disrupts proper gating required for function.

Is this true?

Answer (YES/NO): YES